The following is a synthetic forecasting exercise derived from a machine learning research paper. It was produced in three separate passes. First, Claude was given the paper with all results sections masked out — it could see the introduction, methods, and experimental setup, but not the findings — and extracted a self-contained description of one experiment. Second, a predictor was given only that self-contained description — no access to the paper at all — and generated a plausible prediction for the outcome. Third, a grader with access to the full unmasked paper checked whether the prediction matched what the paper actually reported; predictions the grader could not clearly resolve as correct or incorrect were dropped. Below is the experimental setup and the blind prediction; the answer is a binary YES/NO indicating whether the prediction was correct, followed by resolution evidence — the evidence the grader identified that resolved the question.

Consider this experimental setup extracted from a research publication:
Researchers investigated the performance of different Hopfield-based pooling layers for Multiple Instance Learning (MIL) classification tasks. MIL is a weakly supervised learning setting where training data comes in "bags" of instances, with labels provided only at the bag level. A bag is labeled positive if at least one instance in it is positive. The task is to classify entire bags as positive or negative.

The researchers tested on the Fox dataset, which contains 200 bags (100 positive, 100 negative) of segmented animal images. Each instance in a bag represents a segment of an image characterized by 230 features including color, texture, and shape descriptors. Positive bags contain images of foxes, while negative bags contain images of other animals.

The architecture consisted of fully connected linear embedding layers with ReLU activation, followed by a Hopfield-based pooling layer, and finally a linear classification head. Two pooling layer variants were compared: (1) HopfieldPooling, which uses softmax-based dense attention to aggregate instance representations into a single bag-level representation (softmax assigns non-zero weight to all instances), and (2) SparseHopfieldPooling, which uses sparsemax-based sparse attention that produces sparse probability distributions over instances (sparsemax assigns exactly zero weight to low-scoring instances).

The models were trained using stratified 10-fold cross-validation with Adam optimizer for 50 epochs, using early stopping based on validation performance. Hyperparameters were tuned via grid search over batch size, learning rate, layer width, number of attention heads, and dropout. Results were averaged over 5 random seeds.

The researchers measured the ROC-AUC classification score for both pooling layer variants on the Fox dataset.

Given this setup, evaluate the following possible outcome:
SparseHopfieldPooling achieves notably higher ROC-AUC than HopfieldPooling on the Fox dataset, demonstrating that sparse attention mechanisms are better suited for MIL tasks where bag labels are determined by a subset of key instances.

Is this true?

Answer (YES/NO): NO